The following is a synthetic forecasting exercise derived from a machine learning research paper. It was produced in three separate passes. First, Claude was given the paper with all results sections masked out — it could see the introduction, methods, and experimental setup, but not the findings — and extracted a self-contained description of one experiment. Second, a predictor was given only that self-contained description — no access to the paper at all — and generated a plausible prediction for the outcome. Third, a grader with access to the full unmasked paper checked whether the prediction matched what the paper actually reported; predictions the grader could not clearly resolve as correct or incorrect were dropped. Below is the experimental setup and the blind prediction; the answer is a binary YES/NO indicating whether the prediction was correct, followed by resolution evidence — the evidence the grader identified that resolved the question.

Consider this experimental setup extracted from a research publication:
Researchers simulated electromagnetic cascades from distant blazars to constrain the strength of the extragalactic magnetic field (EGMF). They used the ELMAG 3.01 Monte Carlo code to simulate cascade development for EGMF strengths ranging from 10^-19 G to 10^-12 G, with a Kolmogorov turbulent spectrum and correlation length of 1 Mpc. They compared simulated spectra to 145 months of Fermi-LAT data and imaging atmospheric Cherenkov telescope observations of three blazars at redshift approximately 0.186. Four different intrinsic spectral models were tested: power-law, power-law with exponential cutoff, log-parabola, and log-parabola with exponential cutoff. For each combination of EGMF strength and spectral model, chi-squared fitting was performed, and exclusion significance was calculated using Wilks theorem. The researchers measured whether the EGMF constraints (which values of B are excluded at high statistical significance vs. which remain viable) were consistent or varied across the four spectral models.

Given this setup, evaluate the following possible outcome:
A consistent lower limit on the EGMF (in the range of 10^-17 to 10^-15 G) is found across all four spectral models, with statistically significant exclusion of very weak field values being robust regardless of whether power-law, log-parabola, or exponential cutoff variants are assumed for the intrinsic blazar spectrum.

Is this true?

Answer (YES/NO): YES